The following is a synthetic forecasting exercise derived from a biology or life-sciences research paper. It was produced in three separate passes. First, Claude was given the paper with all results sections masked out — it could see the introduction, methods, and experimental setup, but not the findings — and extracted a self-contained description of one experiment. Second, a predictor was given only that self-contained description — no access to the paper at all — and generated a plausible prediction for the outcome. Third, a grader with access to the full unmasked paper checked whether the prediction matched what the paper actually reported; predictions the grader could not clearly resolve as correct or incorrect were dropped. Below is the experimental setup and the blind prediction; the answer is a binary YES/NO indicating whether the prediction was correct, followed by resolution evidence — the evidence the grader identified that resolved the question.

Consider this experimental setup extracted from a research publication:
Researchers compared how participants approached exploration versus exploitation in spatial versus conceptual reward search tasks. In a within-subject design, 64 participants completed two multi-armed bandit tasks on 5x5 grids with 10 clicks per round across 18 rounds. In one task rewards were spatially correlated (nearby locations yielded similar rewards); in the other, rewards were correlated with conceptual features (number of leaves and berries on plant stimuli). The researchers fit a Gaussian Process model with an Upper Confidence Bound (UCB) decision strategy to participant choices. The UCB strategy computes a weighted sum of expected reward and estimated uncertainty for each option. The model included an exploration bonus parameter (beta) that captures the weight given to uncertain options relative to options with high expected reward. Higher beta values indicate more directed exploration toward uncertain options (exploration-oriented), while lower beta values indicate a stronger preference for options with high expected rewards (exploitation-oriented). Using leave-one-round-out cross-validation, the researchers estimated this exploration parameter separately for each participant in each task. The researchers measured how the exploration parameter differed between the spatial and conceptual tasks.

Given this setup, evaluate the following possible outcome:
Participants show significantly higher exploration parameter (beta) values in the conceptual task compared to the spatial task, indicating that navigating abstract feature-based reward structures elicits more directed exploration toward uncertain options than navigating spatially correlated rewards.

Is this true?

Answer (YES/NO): NO